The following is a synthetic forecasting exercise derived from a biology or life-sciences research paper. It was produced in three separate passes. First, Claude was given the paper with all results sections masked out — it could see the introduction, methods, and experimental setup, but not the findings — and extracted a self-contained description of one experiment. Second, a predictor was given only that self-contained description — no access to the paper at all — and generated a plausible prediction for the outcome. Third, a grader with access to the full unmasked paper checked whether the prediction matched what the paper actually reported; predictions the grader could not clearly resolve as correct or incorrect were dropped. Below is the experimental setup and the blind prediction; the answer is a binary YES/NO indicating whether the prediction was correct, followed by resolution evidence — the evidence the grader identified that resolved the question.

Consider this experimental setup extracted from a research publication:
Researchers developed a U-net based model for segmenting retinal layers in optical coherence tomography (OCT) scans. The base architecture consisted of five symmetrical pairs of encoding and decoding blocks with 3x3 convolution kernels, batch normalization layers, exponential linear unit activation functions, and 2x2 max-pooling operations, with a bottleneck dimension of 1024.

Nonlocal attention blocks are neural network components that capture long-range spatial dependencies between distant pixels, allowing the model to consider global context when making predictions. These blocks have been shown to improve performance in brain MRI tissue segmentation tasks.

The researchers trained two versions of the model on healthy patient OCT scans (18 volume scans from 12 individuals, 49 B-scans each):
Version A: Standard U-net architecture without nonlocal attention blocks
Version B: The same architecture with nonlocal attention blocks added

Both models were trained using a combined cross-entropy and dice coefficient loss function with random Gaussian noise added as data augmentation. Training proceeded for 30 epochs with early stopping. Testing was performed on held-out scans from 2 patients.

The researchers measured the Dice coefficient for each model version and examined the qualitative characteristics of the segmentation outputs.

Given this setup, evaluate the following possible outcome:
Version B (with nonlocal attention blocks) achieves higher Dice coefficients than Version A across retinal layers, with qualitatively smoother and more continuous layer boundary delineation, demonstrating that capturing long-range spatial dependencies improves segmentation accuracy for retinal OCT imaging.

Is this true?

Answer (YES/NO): NO